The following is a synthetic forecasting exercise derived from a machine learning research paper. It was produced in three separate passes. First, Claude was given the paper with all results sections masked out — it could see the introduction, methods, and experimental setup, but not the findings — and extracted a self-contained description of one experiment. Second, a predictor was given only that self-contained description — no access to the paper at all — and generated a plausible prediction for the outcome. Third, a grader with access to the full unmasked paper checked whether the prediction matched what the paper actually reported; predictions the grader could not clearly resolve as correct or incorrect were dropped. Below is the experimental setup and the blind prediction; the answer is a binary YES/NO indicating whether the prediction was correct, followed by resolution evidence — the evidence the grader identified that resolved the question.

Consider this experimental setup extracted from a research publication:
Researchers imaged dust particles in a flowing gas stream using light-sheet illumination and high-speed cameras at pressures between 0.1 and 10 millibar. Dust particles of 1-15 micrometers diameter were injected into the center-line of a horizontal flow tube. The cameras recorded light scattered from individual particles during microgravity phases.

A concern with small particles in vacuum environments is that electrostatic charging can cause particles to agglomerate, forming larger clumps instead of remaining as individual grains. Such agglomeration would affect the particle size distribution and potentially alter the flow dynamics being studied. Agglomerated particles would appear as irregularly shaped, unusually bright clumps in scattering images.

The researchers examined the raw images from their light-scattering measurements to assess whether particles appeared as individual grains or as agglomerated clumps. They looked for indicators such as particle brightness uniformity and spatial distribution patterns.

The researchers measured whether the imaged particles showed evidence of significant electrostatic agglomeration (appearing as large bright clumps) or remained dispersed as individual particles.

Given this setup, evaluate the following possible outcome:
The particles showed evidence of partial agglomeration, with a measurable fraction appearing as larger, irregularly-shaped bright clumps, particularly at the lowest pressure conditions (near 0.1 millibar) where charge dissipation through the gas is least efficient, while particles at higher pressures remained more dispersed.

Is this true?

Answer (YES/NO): NO